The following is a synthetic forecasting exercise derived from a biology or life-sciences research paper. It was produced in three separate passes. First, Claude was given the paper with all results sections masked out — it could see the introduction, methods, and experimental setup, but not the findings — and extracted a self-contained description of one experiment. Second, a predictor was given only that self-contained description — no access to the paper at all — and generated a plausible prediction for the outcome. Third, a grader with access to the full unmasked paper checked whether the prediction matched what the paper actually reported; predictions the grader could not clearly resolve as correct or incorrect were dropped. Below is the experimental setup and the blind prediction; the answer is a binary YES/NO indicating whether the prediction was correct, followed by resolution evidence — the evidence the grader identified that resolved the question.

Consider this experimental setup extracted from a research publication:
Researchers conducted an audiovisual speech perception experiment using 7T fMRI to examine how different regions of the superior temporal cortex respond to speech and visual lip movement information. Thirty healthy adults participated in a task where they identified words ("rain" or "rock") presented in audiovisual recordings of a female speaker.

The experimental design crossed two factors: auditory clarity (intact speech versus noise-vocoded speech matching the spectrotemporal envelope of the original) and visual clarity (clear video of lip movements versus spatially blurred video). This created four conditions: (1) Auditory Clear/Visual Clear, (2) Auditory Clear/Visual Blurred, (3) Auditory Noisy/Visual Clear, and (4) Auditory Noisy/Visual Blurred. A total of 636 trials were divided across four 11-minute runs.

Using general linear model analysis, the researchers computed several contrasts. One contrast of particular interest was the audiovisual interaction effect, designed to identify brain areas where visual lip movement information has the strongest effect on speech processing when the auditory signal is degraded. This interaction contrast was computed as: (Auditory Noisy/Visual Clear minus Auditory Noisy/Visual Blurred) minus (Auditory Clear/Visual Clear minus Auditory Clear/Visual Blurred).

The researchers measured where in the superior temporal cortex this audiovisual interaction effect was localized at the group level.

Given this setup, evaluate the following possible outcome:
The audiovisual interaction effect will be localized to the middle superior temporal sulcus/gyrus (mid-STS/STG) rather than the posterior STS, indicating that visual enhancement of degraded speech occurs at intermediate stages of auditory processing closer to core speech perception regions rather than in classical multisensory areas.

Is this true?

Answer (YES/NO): NO